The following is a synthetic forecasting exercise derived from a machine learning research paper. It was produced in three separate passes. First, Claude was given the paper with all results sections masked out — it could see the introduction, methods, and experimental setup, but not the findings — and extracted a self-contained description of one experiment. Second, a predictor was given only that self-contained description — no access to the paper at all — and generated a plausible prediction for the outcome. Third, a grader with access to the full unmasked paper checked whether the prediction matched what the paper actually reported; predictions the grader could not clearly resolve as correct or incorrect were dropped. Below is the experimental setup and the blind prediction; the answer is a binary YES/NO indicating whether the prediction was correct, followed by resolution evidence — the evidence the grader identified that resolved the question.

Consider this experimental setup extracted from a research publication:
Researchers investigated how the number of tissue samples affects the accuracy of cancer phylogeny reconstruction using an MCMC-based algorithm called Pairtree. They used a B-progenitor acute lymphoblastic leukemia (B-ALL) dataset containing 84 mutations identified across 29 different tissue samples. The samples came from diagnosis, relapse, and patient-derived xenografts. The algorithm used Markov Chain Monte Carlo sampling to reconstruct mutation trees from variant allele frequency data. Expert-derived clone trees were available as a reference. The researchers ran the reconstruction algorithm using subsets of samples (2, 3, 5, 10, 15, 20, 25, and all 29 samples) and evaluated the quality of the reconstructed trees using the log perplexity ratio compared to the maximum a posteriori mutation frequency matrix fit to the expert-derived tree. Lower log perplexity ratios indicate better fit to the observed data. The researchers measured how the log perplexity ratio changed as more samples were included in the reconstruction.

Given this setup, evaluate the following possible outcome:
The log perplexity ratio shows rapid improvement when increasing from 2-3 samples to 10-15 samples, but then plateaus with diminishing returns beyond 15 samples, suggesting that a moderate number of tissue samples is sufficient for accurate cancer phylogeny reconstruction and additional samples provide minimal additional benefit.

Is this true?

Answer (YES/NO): NO